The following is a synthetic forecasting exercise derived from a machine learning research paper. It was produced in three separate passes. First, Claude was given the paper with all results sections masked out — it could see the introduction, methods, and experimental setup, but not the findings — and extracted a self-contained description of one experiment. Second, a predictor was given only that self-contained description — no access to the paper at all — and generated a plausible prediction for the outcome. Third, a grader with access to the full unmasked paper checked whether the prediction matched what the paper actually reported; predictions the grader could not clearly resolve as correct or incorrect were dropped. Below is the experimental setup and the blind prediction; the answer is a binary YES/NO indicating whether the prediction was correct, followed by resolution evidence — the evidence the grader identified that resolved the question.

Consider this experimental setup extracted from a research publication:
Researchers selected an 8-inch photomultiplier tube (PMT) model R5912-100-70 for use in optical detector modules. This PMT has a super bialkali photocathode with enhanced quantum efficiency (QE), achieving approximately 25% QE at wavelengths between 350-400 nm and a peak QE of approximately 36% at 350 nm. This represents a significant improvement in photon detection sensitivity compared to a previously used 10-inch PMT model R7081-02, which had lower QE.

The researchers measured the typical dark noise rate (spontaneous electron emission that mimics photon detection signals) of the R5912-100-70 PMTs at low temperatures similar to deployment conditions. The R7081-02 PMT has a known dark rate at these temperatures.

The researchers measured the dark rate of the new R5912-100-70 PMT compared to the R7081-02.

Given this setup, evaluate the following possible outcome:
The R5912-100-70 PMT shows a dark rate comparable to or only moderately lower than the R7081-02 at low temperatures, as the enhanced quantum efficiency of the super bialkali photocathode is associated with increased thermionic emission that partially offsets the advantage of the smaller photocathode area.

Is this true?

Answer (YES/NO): NO